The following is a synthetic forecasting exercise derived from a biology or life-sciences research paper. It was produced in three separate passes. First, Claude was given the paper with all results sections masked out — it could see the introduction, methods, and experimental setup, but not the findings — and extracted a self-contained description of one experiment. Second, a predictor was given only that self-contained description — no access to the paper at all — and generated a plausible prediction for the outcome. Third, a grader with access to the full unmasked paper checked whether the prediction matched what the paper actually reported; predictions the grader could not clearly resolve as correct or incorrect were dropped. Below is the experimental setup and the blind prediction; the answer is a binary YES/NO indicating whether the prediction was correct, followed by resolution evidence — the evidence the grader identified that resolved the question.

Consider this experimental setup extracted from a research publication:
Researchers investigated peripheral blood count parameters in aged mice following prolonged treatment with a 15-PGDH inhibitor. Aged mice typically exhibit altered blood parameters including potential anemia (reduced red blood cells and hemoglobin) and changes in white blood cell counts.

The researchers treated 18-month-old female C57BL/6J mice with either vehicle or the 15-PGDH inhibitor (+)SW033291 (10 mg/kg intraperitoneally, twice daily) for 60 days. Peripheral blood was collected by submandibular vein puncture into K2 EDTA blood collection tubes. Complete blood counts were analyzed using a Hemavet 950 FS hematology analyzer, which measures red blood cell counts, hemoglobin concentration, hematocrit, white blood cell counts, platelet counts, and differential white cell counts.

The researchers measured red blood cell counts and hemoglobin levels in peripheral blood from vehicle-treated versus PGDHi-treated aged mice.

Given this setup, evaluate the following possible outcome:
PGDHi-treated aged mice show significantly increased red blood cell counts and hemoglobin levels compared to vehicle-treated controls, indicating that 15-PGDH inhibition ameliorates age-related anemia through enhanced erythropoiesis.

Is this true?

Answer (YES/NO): NO